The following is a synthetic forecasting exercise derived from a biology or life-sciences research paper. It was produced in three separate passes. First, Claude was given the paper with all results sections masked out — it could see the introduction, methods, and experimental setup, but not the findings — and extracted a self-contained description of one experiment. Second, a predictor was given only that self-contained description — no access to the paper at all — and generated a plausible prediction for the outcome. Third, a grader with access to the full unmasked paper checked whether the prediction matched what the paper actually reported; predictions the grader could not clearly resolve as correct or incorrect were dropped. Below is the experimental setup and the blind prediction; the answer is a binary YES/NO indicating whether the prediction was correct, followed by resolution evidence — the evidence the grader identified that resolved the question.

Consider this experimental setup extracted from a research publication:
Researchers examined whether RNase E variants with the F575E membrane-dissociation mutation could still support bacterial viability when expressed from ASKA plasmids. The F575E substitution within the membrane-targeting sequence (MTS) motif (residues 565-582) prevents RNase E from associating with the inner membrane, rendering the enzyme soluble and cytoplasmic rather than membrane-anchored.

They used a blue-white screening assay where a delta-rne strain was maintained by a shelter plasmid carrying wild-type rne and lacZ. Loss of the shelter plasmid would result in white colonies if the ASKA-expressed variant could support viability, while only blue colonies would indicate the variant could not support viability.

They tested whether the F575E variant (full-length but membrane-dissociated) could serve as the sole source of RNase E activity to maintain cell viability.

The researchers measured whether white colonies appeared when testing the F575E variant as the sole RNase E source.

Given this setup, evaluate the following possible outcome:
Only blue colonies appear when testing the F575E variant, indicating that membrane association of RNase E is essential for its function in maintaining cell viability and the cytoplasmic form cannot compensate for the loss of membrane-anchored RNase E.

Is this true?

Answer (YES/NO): NO